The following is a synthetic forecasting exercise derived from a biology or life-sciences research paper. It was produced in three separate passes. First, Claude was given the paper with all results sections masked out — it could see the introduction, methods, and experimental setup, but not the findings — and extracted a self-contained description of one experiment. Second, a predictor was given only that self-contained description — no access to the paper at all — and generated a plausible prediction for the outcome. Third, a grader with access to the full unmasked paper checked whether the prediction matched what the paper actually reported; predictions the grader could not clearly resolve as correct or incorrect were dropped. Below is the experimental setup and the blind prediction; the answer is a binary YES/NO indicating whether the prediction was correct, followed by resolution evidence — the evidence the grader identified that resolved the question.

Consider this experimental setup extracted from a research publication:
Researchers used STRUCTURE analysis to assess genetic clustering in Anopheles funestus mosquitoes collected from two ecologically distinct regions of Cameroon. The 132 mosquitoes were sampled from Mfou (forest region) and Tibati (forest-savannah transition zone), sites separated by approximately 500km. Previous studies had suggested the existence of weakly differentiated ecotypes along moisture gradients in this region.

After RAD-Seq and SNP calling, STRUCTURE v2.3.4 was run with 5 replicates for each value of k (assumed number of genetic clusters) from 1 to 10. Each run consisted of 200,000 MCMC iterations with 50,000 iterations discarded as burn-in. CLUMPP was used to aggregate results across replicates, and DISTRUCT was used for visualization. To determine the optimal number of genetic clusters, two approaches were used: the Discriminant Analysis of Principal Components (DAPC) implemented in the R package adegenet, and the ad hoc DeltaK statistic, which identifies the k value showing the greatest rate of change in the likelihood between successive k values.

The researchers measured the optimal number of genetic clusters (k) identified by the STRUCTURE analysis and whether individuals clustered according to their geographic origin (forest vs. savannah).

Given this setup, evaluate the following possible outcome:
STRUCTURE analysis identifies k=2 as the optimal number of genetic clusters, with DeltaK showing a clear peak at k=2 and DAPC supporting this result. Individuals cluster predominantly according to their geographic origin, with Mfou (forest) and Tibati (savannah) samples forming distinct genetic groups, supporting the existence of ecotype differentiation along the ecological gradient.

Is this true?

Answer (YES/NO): NO